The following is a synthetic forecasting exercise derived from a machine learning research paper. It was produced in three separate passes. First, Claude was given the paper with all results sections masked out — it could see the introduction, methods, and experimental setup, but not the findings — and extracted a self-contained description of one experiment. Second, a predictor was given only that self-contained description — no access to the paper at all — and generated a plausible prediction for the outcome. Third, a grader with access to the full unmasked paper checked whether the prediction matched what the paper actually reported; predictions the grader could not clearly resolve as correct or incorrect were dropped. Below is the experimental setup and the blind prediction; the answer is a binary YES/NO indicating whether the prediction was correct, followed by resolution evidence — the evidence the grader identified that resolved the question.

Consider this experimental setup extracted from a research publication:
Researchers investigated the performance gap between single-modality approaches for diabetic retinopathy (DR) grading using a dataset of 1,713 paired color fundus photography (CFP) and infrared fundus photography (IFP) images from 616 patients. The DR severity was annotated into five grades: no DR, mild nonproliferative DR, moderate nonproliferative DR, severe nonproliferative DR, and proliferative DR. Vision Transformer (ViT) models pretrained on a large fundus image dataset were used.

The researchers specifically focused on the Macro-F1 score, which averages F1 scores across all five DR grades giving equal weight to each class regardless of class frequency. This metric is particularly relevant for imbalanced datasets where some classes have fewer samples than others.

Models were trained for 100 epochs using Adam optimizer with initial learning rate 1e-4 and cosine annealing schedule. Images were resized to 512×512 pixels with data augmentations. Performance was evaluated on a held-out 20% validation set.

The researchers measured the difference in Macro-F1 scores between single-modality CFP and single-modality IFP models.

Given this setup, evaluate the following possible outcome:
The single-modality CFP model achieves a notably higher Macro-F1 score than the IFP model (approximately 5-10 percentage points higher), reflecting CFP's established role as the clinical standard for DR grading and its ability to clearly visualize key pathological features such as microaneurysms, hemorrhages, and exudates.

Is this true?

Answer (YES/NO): NO